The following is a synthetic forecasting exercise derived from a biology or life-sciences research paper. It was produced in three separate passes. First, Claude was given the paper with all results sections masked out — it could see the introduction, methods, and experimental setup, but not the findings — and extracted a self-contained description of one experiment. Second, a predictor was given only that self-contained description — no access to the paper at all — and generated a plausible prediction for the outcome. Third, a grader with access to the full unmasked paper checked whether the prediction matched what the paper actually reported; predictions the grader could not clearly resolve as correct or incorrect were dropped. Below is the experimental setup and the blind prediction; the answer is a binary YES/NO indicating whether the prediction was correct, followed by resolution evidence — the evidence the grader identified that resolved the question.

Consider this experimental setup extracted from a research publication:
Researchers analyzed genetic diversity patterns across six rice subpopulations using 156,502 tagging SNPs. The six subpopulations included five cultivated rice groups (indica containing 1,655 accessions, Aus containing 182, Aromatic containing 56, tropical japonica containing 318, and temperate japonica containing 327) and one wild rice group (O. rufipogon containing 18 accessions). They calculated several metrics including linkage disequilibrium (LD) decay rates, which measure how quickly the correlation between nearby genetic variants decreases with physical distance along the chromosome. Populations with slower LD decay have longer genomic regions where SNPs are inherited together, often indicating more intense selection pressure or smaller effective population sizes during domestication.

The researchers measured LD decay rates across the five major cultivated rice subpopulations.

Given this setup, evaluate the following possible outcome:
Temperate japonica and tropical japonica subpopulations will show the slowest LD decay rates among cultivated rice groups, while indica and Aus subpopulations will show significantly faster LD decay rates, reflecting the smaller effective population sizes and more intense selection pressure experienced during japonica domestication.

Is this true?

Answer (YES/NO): NO